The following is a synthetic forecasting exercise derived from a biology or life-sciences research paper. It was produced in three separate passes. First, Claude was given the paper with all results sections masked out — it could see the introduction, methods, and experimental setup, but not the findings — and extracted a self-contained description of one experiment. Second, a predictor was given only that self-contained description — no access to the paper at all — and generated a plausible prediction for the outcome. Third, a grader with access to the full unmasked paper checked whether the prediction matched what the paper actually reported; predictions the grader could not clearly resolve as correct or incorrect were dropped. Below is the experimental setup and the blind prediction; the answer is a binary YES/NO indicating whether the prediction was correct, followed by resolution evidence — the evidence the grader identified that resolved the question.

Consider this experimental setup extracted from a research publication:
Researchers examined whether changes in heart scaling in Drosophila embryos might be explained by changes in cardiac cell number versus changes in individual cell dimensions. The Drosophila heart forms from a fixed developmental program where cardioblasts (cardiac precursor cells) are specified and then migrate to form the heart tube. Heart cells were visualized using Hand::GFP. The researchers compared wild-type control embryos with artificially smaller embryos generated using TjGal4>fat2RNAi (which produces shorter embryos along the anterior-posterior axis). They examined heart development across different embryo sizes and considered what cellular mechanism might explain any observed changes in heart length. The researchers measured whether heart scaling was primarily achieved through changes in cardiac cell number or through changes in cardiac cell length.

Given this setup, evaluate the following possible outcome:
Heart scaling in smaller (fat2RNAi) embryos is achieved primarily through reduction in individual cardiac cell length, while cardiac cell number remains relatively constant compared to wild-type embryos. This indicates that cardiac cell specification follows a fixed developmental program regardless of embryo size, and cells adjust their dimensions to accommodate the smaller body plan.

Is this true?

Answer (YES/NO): YES